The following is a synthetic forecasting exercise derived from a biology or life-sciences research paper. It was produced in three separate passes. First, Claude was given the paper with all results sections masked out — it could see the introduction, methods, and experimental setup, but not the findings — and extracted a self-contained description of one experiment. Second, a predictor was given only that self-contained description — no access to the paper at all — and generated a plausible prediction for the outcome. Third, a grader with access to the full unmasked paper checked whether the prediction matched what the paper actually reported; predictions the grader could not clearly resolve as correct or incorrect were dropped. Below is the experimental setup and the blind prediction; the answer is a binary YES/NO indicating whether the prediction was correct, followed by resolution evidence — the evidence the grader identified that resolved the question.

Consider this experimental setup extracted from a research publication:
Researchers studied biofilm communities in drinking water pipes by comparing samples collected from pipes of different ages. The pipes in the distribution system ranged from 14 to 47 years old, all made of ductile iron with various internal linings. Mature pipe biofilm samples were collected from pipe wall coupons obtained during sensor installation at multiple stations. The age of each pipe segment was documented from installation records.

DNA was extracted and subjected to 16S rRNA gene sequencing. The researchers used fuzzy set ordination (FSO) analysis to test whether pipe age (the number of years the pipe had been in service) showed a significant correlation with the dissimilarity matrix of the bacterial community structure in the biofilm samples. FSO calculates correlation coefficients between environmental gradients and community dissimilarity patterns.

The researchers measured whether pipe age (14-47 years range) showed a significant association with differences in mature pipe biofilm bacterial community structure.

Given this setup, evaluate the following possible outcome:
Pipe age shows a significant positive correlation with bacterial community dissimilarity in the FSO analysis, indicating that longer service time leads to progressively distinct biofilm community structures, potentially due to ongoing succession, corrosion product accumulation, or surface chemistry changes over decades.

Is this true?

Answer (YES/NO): YES